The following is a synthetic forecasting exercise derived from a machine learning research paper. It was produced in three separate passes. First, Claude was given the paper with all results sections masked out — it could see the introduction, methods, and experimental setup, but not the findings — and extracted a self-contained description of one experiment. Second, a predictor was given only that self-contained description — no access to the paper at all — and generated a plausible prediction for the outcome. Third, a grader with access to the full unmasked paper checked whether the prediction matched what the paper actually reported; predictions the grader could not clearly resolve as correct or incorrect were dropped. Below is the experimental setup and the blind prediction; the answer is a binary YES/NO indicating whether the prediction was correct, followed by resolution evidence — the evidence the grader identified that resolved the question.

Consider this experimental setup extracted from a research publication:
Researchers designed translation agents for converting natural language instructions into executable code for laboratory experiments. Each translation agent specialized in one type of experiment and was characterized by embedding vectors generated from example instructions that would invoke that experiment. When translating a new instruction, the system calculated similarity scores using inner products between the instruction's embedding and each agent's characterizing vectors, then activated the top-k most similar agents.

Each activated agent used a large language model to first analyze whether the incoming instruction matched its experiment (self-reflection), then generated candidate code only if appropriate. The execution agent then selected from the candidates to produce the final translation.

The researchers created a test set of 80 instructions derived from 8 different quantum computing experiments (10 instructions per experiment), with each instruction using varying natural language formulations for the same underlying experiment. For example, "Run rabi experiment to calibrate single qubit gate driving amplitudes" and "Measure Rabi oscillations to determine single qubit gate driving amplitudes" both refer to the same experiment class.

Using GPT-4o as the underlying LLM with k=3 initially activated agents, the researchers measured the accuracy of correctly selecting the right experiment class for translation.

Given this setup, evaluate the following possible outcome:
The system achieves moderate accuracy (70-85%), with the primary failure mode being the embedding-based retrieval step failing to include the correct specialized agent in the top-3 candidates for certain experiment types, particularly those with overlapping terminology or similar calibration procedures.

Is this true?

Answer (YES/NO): NO